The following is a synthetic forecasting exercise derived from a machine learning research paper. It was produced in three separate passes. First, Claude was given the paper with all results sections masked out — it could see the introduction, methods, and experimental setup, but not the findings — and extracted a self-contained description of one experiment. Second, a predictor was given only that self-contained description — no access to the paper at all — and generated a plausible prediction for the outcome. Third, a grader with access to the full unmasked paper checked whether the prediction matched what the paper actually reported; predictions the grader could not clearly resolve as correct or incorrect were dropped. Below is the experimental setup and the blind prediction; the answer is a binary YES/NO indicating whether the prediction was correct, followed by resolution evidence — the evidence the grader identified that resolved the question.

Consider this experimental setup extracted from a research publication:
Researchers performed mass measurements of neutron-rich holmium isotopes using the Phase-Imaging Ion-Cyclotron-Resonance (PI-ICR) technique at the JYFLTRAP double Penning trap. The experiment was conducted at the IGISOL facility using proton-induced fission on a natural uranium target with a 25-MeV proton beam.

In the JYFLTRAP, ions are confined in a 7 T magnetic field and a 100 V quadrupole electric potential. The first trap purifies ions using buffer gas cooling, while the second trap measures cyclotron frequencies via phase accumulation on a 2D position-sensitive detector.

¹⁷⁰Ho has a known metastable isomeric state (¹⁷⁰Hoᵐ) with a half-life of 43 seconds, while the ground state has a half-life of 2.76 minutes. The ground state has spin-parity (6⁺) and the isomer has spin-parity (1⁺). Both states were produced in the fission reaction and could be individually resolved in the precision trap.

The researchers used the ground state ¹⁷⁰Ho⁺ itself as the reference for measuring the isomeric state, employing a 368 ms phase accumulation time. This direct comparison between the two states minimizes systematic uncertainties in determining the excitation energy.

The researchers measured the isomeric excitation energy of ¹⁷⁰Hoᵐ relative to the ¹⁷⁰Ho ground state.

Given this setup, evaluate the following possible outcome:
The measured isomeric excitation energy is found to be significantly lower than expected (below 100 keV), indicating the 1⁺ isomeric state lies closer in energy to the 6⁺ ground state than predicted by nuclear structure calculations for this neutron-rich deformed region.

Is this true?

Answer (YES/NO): NO